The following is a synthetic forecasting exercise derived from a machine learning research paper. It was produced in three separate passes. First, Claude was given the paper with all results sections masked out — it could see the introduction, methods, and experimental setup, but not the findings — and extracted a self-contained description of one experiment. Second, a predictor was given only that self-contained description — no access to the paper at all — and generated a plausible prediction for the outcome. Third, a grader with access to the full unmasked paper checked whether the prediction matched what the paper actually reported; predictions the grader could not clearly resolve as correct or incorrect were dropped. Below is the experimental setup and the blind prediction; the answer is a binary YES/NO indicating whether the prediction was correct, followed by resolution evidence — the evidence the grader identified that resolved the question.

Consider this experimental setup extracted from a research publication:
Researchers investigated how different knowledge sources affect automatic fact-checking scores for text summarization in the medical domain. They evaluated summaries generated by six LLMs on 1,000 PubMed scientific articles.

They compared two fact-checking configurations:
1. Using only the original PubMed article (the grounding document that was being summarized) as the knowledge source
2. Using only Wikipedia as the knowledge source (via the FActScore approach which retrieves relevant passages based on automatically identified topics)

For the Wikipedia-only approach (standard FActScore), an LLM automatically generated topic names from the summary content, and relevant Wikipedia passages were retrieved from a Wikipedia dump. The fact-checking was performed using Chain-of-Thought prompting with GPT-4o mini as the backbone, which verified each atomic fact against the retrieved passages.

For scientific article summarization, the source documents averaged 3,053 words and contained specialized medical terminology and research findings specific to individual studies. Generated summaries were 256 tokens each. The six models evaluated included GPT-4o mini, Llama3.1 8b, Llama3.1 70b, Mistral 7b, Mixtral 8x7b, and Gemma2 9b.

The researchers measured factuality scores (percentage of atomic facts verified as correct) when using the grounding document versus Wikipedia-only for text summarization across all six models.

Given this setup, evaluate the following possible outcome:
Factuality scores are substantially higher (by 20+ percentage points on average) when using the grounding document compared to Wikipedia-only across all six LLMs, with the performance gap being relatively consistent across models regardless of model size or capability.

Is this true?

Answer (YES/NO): NO